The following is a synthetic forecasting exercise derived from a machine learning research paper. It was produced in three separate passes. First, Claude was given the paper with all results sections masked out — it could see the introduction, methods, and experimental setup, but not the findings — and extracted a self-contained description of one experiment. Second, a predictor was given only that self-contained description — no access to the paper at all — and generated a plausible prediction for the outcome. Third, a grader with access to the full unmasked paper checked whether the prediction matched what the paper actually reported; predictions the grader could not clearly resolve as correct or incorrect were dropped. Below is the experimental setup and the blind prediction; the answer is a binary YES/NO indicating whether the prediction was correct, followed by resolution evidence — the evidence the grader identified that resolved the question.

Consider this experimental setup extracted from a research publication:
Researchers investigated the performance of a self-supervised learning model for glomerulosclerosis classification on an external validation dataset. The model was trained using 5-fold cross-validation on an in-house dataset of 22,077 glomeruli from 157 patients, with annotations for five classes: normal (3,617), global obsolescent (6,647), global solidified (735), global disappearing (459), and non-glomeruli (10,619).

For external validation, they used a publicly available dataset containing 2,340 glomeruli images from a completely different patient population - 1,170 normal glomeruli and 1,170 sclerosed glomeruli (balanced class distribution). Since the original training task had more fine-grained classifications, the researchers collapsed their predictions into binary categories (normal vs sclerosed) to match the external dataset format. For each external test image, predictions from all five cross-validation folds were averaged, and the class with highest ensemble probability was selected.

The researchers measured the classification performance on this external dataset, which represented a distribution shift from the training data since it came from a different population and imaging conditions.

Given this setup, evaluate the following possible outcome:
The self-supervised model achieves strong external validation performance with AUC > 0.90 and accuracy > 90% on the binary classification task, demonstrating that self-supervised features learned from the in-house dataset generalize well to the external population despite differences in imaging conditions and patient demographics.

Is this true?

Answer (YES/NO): YES